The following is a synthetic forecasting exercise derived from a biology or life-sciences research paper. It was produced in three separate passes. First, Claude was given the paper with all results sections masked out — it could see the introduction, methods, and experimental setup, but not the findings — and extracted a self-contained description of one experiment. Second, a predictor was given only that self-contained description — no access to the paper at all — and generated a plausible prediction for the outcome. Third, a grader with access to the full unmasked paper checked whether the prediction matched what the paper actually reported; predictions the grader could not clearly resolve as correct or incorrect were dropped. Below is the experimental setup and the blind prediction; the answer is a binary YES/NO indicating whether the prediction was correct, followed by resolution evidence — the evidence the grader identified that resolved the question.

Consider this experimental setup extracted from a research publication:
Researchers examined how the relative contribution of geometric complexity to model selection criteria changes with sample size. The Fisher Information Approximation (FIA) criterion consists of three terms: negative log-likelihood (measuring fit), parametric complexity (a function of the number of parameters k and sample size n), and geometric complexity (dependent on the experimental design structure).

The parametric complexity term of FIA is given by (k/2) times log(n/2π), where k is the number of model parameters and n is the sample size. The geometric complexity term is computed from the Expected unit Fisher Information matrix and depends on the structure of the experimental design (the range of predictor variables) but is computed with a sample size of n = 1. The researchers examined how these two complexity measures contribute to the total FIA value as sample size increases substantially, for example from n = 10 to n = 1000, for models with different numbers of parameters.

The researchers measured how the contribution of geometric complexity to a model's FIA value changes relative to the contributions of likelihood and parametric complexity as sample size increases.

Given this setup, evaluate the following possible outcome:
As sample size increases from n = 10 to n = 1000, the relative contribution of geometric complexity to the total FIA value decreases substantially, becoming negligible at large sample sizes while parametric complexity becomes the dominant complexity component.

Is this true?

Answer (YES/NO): YES